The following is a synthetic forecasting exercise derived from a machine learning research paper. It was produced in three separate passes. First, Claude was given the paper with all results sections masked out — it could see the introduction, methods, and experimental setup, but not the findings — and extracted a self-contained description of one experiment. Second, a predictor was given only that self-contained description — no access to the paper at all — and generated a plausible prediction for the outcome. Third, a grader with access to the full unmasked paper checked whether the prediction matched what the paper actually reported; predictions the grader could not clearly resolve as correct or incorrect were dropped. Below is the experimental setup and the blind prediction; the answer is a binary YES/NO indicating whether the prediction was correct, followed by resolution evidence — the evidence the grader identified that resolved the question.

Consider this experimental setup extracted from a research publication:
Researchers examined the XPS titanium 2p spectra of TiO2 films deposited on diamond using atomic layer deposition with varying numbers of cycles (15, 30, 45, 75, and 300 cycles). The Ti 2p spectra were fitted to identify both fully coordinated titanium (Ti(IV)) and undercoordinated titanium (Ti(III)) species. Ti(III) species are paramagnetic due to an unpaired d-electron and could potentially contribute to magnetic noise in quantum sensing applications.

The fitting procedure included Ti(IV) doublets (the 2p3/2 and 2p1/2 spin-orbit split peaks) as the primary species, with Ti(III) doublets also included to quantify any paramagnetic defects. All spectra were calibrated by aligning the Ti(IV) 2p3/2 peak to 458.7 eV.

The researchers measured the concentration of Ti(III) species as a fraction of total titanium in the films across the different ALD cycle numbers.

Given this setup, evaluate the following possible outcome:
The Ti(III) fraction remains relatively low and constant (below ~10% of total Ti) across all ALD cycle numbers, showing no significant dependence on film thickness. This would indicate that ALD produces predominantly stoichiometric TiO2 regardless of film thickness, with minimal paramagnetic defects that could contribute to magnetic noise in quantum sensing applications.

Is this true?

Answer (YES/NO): YES